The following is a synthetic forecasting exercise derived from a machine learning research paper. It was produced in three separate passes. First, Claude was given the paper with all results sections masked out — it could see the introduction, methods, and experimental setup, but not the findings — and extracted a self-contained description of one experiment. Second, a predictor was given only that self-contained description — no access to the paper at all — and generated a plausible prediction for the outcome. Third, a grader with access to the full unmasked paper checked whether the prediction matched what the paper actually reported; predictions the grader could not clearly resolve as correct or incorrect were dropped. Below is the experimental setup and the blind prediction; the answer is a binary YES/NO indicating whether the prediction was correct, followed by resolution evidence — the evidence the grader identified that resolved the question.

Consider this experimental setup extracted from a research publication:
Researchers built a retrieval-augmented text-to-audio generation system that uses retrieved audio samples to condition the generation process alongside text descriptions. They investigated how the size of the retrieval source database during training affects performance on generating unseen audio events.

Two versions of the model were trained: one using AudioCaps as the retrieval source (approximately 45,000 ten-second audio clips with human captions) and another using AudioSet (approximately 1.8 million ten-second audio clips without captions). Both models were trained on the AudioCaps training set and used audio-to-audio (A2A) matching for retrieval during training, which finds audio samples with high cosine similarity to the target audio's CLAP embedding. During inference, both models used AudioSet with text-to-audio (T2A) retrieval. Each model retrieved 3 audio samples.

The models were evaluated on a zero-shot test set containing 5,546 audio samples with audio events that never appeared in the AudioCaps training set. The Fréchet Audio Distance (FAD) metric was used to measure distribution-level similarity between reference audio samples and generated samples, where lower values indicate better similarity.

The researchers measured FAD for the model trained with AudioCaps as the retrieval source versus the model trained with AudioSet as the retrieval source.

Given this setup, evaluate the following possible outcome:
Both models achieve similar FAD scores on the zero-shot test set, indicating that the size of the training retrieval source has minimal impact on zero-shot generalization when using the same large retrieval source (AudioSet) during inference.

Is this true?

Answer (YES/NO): NO